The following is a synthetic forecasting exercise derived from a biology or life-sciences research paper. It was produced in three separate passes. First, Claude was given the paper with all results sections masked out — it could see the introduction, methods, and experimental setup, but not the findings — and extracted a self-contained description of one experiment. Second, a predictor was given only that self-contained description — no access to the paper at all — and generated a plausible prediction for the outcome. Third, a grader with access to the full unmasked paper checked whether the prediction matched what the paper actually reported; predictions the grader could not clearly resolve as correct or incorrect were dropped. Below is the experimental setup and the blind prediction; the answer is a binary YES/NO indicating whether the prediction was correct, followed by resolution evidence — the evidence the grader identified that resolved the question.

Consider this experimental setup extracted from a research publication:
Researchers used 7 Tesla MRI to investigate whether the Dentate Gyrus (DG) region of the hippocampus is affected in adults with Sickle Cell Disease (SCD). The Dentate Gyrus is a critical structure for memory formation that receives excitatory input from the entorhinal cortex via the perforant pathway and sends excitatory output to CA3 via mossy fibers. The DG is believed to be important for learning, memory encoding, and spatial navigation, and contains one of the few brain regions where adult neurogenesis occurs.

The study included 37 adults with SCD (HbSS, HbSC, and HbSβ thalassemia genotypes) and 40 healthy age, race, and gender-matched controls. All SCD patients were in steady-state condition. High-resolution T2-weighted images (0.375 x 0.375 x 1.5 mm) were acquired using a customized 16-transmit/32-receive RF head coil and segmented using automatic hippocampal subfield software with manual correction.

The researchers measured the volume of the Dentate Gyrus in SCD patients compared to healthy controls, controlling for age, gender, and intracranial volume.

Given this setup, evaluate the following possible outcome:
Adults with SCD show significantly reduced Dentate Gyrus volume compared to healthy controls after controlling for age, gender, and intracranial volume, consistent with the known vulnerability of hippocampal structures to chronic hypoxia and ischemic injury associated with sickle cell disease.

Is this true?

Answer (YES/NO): YES